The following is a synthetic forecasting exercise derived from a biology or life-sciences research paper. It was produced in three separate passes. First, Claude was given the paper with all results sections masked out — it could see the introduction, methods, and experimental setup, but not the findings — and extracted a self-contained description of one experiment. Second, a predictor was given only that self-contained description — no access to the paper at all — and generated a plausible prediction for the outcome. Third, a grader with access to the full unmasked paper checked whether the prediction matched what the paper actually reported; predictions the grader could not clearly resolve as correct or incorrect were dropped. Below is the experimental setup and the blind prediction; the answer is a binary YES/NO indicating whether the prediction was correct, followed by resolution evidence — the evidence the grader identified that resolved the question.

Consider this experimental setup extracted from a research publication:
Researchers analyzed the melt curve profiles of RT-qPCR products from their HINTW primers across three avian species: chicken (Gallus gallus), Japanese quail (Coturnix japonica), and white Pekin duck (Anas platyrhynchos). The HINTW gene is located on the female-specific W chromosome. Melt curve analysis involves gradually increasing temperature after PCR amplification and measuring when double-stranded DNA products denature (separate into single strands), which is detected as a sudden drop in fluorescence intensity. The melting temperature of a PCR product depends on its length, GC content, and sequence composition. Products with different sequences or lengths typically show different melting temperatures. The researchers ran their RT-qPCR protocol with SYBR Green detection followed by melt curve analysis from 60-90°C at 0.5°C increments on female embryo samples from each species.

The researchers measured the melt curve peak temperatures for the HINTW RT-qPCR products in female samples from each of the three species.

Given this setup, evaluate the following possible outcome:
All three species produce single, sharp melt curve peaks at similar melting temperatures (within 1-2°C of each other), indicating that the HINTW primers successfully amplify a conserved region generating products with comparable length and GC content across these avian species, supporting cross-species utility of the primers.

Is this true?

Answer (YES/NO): NO